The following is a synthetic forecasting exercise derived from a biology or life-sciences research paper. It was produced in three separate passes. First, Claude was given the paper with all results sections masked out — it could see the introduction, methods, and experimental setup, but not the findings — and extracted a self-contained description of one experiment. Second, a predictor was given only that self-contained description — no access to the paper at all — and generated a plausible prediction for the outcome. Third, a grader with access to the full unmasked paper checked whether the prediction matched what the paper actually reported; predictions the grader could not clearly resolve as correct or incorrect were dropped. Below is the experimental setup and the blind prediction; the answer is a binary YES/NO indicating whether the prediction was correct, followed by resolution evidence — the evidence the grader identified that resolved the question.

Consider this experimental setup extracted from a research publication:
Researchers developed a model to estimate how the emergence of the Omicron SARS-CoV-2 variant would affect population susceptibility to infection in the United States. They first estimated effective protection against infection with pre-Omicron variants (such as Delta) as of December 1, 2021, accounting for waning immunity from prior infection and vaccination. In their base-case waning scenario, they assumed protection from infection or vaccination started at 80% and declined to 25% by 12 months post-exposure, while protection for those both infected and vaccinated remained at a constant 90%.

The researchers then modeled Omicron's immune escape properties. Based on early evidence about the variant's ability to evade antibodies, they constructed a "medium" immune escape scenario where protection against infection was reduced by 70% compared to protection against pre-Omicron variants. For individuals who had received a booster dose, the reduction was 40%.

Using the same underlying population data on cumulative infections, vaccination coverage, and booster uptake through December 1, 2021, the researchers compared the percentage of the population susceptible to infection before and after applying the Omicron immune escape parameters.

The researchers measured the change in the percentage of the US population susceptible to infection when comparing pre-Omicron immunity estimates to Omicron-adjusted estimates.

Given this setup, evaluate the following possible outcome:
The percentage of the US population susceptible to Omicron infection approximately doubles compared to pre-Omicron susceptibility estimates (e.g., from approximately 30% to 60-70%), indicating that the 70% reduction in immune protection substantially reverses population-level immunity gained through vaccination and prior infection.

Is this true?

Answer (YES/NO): NO